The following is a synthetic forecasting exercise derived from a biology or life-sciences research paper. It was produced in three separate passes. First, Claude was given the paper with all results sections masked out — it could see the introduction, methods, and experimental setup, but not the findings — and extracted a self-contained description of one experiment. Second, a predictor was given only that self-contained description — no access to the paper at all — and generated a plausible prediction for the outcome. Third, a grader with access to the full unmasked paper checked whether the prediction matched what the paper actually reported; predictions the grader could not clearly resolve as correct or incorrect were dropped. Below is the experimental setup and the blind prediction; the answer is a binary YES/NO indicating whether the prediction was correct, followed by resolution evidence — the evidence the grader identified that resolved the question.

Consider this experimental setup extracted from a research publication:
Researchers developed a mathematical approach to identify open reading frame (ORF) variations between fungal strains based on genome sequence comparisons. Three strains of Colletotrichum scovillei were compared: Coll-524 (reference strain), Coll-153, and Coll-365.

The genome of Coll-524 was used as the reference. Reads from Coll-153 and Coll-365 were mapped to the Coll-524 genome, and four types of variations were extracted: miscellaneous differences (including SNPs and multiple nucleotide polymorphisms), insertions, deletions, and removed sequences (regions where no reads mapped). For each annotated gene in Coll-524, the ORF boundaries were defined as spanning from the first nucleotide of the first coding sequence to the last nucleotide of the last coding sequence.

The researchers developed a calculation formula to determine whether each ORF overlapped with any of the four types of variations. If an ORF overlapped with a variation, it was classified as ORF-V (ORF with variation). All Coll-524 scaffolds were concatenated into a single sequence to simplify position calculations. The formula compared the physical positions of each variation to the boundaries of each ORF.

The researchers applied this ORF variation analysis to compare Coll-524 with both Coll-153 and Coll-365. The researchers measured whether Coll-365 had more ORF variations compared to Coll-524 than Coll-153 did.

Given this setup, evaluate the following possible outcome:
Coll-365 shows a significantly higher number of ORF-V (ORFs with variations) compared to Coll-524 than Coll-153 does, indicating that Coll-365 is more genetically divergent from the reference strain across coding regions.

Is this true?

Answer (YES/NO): NO